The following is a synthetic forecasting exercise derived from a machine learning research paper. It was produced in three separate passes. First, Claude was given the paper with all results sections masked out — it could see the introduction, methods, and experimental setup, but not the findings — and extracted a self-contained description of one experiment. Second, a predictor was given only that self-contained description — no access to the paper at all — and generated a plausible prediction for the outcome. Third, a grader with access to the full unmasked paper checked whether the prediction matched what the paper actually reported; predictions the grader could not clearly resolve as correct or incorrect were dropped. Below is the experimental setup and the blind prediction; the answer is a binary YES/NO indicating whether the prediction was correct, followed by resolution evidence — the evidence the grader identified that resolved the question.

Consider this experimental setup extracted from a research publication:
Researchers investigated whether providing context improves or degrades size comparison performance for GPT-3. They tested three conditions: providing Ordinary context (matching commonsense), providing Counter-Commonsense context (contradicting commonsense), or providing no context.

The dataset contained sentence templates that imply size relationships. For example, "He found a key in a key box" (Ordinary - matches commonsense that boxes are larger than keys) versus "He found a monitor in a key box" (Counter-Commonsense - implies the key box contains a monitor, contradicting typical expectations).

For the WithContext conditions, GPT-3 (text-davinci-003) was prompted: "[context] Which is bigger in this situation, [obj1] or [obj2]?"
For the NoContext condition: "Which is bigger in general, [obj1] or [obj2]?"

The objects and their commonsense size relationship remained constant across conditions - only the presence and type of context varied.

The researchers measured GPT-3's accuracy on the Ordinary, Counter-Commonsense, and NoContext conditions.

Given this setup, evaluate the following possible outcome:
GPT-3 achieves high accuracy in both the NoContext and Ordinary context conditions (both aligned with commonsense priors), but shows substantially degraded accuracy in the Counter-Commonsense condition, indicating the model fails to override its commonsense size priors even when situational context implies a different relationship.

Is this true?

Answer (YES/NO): YES